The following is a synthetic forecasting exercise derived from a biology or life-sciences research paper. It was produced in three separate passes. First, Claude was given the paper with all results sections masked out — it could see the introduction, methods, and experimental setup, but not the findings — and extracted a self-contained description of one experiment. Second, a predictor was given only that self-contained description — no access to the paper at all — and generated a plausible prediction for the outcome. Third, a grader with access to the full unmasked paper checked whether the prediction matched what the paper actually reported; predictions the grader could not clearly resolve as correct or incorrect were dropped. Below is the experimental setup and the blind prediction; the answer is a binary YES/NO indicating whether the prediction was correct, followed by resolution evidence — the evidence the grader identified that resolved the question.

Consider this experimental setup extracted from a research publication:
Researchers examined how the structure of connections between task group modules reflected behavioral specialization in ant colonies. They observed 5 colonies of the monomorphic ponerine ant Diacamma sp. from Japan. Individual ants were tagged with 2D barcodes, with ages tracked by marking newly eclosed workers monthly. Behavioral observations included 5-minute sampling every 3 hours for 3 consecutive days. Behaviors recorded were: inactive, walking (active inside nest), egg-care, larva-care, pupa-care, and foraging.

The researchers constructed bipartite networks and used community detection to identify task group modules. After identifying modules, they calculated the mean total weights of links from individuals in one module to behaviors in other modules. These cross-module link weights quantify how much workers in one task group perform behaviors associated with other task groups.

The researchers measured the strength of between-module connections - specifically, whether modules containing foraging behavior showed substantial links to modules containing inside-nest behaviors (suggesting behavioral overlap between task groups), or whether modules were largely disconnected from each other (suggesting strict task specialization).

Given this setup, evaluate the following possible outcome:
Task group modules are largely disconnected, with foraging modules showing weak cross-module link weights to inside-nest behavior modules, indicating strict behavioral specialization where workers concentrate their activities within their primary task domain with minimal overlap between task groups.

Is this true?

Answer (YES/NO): NO